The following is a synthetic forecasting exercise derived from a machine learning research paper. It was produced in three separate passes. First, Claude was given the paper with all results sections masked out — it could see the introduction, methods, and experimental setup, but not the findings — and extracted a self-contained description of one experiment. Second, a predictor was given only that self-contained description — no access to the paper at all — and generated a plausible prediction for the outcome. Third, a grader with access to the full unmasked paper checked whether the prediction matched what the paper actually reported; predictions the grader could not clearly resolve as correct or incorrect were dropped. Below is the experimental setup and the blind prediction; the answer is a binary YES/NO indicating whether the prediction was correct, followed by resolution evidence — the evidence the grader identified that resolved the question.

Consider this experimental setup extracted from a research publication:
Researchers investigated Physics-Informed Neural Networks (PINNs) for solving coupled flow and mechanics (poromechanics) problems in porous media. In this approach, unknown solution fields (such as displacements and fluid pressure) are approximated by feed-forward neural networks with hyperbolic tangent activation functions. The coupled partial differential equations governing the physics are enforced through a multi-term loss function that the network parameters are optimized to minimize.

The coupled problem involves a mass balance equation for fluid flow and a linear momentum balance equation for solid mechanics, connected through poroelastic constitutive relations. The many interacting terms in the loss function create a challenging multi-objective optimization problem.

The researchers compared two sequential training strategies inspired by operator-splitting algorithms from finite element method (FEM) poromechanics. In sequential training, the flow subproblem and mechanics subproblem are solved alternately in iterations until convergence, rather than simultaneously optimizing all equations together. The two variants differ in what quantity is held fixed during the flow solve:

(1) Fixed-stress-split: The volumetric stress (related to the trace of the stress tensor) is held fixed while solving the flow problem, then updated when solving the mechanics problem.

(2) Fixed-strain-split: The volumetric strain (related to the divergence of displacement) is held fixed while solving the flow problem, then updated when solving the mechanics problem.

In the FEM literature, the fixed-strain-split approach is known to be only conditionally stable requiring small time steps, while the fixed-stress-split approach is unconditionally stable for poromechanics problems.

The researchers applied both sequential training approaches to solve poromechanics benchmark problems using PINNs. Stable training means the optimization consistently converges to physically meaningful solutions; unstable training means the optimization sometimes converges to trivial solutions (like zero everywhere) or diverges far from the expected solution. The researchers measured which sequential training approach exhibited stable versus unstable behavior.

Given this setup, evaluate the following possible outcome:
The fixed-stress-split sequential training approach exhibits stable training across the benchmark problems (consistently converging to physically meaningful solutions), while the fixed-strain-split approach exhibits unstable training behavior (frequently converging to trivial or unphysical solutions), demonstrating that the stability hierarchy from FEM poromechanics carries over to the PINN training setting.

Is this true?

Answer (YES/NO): YES